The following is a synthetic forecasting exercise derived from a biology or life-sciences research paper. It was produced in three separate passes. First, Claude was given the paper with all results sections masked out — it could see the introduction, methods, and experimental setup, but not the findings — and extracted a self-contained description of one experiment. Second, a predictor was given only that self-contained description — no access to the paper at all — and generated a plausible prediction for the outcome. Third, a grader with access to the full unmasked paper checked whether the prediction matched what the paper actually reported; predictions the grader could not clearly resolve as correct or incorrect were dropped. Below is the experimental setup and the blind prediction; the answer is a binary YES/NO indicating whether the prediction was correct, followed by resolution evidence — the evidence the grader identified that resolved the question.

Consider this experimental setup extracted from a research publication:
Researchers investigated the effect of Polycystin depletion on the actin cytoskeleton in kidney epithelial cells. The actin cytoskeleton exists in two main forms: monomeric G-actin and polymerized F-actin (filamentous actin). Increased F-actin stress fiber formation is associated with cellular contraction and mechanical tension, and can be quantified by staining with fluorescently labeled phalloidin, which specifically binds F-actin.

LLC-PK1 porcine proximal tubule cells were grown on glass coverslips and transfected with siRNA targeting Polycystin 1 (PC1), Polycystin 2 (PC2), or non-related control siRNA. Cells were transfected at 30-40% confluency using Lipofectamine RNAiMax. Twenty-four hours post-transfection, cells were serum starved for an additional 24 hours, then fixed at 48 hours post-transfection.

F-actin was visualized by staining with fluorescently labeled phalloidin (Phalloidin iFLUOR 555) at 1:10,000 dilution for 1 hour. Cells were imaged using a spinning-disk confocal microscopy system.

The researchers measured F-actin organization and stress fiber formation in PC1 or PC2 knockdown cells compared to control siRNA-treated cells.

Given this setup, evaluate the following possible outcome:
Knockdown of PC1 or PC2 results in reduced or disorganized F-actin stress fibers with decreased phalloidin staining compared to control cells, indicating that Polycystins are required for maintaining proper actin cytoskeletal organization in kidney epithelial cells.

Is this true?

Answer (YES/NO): NO